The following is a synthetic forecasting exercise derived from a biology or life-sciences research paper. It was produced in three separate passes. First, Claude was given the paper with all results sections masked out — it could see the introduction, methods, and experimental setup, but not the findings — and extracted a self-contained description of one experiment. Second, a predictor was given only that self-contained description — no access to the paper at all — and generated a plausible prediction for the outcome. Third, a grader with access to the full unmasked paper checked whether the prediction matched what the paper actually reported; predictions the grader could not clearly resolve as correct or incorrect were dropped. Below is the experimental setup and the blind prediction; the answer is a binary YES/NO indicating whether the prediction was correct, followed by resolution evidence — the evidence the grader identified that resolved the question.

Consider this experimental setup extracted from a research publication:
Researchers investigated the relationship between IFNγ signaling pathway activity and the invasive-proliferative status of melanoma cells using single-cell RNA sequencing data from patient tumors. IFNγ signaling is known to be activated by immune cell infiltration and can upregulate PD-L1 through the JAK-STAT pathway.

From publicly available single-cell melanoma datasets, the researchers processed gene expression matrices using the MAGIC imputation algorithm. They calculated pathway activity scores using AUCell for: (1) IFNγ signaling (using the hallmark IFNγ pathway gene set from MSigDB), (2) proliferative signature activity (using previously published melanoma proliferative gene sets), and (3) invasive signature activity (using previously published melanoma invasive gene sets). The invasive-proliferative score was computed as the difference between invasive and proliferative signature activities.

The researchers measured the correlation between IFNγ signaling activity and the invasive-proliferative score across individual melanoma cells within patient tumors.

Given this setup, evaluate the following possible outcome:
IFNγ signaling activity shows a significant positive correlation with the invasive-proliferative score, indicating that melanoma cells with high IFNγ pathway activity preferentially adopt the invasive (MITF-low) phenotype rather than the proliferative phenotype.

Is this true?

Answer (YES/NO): YES